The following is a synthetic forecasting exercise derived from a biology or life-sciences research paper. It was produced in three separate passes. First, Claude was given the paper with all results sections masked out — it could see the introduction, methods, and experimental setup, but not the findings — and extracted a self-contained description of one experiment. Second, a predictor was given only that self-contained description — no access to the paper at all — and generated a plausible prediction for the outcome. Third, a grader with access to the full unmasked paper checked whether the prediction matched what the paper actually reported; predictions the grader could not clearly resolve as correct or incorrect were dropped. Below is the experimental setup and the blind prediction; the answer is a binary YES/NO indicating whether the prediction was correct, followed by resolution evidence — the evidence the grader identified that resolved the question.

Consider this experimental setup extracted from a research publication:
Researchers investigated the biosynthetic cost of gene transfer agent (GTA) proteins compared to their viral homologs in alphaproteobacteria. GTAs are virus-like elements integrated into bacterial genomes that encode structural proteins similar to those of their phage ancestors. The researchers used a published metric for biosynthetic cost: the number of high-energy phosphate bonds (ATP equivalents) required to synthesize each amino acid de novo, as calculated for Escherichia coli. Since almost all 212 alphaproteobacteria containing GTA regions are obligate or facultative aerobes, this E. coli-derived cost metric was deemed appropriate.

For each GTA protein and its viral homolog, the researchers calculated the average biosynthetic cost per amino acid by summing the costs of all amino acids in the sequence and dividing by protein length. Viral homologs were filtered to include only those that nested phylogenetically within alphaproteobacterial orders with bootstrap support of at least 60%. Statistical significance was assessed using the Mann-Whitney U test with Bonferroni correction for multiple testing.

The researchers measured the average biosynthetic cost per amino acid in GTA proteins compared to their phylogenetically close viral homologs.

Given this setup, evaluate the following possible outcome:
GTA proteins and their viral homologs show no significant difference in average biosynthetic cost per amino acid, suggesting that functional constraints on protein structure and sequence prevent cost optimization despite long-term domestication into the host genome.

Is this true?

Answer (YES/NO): NO